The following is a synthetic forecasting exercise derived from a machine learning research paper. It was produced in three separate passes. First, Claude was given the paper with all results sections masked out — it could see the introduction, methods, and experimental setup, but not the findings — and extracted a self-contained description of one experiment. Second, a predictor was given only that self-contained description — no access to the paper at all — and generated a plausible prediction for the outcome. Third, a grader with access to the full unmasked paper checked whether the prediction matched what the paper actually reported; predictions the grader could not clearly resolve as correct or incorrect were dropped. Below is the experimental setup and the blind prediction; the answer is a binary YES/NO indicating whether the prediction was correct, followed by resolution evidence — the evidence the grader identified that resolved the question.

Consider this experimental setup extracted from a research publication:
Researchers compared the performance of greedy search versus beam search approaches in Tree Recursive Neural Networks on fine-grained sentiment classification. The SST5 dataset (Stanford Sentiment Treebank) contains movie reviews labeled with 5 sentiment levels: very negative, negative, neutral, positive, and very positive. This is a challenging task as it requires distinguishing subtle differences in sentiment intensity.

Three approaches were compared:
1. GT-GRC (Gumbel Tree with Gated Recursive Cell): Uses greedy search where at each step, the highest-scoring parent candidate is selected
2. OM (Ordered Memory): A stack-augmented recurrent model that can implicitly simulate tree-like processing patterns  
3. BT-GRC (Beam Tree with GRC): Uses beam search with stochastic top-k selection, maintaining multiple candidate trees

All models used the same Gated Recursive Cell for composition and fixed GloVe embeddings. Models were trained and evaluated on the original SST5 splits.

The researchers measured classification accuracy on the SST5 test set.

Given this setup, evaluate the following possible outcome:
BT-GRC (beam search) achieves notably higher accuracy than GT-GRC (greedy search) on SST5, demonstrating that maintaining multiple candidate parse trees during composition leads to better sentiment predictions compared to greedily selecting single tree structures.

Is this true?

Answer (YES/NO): NO